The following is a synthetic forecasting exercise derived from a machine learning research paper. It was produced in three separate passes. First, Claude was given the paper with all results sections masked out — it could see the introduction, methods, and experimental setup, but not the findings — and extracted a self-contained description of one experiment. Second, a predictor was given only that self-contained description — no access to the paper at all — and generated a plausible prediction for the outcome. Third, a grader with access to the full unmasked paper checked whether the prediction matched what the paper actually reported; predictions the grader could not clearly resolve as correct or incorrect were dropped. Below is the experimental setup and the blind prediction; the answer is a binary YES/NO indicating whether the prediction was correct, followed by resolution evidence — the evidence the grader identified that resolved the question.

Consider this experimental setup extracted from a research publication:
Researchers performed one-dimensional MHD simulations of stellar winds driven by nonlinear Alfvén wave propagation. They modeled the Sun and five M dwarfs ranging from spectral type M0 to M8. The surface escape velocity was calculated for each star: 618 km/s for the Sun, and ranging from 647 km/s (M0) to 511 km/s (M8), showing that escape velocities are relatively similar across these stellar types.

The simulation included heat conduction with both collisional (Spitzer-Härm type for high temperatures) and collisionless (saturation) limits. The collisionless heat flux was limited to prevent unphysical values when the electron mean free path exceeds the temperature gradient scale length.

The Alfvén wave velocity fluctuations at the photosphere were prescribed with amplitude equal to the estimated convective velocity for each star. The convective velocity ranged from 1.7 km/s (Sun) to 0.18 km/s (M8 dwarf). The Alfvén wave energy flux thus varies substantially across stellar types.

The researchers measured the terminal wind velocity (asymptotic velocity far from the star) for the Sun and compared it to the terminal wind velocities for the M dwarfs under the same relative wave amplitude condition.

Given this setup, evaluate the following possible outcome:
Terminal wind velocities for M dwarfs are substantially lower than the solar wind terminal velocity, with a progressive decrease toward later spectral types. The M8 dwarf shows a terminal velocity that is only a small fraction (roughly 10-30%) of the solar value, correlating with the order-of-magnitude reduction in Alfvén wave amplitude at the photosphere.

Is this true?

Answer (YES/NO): NO